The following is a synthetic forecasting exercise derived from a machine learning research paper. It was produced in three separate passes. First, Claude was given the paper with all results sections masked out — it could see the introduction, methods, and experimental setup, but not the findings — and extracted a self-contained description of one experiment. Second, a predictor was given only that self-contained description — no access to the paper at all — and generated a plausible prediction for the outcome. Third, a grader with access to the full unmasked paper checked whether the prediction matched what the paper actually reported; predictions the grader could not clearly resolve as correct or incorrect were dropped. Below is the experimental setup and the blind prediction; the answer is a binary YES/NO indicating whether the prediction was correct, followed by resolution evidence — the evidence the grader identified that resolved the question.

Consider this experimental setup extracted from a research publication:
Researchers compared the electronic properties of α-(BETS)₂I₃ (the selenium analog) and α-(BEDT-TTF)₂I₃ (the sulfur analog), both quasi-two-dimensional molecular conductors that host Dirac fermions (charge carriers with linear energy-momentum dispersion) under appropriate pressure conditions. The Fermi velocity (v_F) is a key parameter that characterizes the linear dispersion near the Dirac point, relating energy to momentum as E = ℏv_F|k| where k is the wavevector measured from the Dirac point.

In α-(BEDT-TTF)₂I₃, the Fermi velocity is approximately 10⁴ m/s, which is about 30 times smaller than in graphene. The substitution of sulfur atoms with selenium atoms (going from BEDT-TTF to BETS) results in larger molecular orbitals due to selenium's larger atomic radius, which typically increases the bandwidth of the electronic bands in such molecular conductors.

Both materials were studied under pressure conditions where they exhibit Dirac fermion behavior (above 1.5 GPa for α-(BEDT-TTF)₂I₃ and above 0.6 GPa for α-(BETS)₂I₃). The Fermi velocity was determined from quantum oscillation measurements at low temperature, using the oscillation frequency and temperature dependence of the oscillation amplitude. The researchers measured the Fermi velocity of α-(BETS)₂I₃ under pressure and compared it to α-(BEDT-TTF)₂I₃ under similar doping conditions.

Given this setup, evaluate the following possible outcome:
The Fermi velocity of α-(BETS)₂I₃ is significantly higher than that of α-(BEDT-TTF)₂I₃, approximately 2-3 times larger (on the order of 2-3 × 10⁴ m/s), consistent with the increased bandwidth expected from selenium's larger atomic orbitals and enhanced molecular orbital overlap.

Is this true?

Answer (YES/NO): NO